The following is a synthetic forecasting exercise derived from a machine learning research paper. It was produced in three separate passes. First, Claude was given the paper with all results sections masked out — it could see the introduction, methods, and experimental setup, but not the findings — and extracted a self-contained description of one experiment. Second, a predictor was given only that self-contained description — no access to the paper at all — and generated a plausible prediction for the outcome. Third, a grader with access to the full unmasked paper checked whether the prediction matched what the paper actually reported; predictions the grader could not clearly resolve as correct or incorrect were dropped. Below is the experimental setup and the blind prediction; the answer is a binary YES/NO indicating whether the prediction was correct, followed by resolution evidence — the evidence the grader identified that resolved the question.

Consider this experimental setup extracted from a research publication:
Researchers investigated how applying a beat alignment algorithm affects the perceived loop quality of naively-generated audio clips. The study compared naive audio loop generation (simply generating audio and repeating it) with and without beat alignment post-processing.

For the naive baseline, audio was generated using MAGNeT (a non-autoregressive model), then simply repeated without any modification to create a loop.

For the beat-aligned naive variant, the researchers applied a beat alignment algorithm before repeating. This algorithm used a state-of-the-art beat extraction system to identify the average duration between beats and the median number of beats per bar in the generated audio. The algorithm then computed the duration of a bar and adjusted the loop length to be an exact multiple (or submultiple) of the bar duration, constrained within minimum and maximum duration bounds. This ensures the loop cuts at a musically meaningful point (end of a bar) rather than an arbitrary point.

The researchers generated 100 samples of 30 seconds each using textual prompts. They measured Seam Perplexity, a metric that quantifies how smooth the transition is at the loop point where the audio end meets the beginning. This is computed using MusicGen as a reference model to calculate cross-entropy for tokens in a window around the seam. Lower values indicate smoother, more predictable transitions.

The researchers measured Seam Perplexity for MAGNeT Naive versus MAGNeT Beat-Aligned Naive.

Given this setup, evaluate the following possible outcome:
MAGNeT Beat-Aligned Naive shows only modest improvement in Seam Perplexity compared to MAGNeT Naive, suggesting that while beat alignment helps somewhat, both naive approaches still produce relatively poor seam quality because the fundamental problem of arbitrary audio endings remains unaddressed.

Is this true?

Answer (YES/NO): NO